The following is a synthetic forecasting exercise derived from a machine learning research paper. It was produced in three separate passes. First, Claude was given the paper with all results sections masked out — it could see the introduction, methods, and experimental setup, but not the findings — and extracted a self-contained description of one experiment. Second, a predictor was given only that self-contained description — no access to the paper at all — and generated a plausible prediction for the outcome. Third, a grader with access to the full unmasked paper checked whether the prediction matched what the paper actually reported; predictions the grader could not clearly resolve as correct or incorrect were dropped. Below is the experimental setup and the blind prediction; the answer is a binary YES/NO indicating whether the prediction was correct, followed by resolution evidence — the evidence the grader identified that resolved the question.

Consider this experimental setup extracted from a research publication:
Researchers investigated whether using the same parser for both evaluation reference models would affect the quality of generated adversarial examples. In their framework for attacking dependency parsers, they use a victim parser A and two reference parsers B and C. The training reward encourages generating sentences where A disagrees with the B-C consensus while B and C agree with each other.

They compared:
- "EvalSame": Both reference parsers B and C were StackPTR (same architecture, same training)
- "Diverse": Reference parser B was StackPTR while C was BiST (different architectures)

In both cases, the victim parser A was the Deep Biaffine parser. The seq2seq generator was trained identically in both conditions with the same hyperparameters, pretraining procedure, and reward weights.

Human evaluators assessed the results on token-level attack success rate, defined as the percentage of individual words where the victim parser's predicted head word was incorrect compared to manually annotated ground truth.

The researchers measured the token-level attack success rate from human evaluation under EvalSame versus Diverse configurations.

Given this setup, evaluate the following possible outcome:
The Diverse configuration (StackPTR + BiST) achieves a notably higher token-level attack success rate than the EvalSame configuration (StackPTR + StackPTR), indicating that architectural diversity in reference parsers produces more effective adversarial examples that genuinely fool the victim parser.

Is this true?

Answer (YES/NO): YES